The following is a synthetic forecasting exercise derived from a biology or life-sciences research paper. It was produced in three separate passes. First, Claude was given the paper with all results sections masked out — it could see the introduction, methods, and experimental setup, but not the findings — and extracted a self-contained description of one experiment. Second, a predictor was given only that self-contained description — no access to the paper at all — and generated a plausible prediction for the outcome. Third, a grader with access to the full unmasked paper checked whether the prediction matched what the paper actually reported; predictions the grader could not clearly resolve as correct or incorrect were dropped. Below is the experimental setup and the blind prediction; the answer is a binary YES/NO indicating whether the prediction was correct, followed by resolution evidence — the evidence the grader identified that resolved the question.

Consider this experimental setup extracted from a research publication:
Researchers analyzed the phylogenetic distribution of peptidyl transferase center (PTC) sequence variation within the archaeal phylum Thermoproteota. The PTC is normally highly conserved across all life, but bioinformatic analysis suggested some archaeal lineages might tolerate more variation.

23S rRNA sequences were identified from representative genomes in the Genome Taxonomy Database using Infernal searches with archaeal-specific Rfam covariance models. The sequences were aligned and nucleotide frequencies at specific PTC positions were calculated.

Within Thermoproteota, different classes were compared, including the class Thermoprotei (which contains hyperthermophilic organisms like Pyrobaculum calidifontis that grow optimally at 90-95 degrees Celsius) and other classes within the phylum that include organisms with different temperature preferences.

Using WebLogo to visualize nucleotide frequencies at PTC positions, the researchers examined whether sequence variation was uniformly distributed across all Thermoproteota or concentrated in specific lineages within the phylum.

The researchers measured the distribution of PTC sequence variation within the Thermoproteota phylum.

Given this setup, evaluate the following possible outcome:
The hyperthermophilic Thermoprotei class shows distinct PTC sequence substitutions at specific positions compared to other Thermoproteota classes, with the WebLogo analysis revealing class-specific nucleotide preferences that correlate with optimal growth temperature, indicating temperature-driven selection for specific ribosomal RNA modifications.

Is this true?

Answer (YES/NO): NO